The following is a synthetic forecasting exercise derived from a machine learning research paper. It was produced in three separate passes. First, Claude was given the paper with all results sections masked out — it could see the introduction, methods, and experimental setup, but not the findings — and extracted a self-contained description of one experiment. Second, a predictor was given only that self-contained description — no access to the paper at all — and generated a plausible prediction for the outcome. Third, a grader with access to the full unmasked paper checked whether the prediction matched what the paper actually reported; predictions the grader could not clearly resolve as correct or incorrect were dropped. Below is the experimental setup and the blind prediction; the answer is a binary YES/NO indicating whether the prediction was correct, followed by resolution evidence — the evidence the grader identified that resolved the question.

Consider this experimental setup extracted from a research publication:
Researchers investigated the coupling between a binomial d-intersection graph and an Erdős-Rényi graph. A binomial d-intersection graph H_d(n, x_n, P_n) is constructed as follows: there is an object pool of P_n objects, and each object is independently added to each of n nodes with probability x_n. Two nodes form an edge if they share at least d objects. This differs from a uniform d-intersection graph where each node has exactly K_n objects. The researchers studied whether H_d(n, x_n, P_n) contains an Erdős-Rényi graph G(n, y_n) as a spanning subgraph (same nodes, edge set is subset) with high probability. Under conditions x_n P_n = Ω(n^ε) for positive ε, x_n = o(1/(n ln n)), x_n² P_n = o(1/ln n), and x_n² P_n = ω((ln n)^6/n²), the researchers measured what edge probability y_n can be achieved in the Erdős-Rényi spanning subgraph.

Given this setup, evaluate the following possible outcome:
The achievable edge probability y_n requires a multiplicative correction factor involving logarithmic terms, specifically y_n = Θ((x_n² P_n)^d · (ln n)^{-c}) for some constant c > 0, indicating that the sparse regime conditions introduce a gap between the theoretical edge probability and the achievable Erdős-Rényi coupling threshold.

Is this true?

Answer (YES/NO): NO